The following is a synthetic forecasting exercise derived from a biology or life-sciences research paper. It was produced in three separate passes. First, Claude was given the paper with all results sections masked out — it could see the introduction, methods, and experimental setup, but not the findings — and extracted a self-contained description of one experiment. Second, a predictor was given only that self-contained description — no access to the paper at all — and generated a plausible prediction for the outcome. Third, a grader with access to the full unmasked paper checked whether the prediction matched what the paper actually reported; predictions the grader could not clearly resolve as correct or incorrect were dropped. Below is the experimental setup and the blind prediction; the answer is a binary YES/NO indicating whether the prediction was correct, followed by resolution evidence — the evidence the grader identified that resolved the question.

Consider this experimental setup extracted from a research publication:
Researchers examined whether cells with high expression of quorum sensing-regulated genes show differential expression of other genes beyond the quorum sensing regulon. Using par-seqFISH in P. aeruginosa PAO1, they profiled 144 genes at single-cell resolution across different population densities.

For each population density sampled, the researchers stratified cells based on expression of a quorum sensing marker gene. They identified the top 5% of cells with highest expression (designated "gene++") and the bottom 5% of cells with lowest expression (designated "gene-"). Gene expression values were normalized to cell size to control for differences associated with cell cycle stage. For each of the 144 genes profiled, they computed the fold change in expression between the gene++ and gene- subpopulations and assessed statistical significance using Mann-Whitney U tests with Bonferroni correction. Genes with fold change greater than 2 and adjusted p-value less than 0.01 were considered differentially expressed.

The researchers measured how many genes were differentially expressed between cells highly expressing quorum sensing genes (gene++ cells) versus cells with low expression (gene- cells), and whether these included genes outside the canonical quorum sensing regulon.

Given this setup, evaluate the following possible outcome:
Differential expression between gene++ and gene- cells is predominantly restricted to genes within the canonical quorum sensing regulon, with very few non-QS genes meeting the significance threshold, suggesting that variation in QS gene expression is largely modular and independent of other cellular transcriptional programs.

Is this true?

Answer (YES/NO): YES